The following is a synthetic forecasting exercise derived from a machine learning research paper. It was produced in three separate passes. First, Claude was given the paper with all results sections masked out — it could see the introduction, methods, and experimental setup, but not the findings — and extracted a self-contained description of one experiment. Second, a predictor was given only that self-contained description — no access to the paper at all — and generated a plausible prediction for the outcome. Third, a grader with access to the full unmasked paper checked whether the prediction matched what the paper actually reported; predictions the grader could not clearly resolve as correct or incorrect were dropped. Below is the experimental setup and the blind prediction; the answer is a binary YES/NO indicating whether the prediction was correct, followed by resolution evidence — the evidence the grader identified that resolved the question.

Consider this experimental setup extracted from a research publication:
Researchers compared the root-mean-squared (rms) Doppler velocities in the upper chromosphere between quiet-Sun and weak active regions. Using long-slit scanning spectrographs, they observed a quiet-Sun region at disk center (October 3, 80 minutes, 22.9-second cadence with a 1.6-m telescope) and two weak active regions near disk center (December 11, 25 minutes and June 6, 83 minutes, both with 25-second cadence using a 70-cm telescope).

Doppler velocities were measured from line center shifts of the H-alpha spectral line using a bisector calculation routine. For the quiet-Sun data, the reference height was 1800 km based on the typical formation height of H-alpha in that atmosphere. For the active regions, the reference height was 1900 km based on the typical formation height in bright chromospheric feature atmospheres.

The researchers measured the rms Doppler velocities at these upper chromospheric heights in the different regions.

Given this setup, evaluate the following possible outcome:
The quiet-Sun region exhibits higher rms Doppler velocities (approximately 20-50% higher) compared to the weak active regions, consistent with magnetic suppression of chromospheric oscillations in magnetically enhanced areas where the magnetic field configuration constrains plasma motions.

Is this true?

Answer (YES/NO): NO